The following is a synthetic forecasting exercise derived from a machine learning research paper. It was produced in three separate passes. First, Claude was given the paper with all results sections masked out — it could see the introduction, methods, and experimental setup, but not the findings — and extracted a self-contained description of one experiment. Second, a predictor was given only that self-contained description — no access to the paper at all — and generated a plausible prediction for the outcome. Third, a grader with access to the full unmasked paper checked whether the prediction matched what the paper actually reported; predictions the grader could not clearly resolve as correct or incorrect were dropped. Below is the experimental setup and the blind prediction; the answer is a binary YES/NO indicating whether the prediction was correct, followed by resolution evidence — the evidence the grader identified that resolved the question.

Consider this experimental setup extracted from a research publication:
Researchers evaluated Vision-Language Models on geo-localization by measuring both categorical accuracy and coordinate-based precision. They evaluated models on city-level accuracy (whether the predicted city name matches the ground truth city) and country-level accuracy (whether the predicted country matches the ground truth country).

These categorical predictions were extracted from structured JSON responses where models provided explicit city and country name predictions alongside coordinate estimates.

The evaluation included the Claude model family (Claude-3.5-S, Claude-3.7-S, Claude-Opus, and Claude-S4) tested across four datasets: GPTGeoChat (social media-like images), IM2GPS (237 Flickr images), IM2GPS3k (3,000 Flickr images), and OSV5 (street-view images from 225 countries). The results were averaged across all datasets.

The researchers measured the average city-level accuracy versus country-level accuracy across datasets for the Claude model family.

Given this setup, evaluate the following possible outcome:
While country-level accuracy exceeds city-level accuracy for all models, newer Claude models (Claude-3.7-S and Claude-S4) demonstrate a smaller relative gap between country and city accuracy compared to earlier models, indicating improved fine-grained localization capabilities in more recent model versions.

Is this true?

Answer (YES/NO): NO